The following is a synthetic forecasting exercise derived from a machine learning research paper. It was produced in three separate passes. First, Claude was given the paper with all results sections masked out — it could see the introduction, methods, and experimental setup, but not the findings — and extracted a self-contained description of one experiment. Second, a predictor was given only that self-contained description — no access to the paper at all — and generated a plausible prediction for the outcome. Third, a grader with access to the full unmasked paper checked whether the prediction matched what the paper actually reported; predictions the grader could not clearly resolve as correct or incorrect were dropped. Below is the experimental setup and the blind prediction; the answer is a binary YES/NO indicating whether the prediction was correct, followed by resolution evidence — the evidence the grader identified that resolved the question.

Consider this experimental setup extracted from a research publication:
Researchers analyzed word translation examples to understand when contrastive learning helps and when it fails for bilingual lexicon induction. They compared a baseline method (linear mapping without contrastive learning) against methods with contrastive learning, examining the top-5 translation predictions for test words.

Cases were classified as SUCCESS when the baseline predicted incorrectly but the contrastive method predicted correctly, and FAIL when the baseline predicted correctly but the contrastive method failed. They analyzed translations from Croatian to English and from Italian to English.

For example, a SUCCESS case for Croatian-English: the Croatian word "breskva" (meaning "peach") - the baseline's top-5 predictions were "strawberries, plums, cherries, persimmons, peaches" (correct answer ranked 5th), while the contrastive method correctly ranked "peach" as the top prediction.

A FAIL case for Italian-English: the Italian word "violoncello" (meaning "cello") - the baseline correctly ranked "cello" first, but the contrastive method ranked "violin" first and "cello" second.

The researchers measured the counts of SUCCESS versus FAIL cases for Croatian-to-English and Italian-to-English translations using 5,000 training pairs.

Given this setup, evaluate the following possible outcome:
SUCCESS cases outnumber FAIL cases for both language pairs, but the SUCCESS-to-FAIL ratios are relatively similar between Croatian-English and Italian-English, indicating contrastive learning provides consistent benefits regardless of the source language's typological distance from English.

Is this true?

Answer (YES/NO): NO